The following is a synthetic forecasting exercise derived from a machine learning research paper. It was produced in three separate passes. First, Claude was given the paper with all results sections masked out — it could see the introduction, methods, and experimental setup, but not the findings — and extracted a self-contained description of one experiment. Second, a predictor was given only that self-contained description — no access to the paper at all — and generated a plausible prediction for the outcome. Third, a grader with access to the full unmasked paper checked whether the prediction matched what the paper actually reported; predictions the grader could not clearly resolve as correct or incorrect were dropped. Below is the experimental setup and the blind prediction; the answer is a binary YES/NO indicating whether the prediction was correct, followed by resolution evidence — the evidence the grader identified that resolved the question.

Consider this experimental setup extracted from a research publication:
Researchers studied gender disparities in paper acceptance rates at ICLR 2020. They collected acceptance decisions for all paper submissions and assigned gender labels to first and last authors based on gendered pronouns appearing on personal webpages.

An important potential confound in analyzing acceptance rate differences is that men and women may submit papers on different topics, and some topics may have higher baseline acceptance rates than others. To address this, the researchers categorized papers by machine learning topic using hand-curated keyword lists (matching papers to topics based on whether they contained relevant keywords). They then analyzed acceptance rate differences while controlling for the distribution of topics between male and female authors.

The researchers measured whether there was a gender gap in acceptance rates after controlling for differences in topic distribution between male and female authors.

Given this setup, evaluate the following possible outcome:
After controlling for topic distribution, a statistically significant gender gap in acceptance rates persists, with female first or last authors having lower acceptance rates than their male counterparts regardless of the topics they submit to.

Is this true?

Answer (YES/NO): YES